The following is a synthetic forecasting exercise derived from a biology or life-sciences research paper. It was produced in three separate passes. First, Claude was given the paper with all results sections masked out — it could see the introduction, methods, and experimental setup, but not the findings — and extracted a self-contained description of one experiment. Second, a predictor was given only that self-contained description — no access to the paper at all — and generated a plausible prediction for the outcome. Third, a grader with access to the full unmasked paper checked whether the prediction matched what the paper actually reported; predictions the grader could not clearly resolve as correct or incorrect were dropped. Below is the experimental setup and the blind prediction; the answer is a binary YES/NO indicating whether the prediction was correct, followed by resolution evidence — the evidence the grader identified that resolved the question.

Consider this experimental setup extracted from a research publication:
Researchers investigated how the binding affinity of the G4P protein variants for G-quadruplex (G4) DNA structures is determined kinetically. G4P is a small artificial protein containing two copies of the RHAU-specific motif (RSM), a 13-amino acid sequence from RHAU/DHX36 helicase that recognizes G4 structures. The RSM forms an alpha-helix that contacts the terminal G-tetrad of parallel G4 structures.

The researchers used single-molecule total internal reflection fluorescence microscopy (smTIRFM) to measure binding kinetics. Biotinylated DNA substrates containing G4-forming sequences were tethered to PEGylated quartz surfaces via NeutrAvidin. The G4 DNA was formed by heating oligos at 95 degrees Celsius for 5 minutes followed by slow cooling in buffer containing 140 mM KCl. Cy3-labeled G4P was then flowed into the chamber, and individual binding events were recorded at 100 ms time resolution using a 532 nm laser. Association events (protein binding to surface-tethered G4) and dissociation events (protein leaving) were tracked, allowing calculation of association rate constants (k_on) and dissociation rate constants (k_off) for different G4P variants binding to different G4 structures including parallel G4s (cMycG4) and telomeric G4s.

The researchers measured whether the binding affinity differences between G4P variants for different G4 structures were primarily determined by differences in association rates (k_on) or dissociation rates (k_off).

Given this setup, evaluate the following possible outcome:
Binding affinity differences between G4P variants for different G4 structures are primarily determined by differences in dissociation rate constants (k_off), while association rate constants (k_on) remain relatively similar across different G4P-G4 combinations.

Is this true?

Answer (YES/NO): NO